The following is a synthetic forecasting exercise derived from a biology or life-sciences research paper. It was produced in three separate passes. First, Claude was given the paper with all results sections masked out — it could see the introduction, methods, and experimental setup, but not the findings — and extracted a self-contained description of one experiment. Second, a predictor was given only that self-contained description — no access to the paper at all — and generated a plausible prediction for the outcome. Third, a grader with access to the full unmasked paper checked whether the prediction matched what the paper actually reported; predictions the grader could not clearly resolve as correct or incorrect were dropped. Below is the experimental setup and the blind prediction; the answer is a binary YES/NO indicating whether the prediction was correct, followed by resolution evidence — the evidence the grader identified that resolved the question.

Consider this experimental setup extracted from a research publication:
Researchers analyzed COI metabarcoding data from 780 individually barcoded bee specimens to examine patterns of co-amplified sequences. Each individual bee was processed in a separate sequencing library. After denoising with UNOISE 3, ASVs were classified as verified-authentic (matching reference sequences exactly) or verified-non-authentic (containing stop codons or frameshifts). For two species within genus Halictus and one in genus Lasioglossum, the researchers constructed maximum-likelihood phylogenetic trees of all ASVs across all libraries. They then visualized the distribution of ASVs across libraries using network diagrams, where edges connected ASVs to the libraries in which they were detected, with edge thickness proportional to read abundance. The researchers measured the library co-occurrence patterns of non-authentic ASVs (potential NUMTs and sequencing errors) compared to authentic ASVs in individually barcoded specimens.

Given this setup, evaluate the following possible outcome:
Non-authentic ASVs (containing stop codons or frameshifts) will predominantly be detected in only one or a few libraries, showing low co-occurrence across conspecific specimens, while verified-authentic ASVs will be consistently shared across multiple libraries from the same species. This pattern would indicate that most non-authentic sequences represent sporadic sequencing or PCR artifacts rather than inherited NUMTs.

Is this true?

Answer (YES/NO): NO